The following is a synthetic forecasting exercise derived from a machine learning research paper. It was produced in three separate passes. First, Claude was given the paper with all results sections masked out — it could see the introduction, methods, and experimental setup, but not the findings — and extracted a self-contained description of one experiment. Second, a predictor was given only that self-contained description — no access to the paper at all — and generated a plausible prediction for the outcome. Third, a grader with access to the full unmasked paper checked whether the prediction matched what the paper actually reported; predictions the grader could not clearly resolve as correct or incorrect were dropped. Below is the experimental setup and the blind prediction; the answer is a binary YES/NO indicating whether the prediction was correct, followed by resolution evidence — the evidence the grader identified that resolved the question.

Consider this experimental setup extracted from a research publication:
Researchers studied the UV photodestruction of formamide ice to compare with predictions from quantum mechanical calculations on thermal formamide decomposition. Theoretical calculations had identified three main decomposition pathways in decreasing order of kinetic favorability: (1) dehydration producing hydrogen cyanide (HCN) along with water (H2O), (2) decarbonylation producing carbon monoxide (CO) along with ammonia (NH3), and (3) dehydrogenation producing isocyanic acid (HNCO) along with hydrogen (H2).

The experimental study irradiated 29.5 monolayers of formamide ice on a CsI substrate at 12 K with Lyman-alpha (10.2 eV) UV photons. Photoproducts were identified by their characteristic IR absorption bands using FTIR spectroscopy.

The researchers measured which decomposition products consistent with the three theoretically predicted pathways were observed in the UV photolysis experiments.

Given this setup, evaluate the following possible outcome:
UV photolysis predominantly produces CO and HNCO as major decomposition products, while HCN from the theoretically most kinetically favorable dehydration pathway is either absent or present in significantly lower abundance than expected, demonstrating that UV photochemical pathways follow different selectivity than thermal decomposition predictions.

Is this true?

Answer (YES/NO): NO